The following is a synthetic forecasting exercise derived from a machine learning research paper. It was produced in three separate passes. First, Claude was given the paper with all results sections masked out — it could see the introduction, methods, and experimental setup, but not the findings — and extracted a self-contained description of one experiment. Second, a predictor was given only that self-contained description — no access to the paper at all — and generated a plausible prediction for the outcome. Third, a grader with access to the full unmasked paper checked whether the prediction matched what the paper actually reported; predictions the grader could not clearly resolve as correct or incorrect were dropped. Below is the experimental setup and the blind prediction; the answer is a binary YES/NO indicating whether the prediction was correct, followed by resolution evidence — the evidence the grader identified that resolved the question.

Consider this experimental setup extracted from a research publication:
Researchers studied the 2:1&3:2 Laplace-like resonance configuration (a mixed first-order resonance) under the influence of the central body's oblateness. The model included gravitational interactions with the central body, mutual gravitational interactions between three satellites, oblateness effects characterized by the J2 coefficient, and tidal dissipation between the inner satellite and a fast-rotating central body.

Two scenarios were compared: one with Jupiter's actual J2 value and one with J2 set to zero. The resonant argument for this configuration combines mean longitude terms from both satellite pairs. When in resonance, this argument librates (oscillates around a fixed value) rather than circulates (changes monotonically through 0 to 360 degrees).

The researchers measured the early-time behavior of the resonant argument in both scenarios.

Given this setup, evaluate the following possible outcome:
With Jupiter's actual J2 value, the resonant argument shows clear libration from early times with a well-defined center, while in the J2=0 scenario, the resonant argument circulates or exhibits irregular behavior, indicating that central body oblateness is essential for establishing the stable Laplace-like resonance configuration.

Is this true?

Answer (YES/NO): NO